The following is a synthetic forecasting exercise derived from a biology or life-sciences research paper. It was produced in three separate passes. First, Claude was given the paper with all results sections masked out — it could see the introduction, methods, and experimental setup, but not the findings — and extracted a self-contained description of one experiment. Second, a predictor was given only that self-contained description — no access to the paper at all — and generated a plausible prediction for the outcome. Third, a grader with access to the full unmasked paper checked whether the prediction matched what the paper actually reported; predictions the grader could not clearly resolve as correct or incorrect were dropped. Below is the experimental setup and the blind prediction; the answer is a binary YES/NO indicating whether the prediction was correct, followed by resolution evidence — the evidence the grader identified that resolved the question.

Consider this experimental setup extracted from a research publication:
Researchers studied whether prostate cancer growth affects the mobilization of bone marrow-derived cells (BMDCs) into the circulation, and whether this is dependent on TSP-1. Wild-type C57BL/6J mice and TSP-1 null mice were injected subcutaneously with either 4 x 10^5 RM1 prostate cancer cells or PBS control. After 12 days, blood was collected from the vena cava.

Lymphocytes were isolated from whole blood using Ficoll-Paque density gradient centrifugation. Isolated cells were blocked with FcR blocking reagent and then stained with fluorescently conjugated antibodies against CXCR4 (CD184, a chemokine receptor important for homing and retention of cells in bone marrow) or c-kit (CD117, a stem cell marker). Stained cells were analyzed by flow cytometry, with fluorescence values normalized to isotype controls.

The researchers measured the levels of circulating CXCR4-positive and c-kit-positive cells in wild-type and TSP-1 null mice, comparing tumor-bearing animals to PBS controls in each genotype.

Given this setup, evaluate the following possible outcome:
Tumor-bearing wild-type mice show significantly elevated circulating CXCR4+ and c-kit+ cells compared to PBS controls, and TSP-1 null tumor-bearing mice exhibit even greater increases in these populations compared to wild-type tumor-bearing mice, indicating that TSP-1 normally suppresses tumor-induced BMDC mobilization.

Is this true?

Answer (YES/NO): NO